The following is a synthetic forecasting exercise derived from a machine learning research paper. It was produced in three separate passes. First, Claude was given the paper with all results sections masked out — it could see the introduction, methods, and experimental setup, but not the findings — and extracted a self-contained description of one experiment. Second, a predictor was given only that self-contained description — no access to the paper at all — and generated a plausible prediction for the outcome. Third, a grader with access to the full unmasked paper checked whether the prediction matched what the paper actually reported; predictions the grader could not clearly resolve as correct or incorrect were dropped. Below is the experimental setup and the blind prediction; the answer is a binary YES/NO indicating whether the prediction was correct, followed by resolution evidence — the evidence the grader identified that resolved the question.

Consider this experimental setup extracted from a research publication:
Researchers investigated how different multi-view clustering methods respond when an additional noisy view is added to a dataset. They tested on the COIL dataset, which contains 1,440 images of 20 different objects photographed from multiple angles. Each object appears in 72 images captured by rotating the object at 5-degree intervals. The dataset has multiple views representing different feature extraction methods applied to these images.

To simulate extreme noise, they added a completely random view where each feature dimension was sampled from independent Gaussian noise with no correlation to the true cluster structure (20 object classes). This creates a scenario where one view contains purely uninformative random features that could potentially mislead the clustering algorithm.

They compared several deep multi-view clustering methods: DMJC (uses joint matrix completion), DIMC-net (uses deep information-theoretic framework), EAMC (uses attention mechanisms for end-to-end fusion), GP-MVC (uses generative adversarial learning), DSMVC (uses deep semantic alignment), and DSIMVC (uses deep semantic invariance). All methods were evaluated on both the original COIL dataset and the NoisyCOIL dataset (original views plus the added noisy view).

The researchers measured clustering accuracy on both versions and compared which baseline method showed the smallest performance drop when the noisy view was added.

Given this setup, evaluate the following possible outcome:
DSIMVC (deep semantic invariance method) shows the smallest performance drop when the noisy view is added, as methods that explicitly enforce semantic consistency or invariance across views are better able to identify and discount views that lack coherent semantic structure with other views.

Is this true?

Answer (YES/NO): YES